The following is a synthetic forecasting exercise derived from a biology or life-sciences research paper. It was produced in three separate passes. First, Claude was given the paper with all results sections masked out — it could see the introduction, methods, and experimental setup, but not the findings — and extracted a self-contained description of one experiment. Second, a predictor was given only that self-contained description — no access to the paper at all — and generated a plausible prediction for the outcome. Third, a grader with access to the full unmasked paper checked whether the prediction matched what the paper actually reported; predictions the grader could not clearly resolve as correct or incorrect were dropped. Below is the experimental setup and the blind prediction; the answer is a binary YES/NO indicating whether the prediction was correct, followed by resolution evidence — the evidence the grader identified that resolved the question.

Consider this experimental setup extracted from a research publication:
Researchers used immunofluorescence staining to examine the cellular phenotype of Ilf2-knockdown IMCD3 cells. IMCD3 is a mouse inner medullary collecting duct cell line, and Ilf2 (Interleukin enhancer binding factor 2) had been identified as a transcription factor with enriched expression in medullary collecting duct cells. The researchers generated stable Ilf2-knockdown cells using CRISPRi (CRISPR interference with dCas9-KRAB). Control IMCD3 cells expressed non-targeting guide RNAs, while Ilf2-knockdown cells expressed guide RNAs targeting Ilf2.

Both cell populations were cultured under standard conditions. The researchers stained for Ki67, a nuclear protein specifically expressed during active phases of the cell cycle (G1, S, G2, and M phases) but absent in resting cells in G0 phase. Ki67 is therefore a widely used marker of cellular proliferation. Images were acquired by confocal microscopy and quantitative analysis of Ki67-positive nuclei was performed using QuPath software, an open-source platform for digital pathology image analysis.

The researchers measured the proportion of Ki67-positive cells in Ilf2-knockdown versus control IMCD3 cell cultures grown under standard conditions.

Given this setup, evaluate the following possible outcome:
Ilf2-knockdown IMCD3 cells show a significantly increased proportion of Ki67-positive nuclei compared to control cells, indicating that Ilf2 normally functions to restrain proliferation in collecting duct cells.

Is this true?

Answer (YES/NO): NO